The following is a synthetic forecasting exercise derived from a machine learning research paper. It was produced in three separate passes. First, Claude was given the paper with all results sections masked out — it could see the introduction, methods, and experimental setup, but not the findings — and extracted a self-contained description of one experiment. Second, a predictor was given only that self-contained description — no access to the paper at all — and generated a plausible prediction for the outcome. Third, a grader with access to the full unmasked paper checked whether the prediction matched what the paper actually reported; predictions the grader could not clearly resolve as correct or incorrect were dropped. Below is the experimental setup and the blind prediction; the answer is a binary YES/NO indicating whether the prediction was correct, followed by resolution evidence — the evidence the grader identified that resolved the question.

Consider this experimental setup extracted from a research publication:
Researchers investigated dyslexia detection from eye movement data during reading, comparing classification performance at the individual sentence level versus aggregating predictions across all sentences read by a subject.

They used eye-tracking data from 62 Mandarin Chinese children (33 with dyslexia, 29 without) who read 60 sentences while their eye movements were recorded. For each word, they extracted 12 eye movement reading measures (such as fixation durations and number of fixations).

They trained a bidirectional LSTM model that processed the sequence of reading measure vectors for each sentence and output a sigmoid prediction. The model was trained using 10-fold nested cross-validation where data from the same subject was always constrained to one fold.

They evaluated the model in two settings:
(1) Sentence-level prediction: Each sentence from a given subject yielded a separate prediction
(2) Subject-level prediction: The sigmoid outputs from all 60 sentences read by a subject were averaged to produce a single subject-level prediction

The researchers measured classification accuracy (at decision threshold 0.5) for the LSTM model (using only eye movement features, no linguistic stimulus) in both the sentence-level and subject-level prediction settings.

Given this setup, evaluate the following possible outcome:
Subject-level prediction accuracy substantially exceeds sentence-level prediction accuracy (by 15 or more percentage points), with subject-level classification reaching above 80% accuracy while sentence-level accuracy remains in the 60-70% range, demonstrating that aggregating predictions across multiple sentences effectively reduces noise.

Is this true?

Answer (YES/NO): NO